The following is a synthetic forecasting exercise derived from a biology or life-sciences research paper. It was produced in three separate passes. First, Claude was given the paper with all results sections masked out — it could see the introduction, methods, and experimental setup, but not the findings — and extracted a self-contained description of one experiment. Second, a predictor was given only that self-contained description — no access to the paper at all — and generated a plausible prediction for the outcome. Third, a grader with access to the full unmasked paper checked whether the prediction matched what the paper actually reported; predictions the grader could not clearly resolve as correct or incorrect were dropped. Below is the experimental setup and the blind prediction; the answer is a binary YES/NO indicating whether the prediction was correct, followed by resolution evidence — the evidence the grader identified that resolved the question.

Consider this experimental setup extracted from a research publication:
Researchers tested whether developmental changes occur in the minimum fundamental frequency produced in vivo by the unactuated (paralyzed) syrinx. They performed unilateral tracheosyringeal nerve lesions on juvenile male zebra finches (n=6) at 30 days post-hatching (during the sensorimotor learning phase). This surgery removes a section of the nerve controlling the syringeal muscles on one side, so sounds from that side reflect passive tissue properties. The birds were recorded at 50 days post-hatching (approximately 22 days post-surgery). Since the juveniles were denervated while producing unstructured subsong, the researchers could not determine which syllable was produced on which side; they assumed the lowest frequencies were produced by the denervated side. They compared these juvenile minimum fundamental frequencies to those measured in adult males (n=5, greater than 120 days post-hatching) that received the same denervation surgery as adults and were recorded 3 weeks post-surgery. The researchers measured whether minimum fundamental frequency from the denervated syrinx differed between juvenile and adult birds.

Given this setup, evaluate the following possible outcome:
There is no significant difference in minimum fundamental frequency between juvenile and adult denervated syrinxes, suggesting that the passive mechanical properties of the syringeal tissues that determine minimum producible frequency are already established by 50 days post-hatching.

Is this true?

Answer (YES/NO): YES